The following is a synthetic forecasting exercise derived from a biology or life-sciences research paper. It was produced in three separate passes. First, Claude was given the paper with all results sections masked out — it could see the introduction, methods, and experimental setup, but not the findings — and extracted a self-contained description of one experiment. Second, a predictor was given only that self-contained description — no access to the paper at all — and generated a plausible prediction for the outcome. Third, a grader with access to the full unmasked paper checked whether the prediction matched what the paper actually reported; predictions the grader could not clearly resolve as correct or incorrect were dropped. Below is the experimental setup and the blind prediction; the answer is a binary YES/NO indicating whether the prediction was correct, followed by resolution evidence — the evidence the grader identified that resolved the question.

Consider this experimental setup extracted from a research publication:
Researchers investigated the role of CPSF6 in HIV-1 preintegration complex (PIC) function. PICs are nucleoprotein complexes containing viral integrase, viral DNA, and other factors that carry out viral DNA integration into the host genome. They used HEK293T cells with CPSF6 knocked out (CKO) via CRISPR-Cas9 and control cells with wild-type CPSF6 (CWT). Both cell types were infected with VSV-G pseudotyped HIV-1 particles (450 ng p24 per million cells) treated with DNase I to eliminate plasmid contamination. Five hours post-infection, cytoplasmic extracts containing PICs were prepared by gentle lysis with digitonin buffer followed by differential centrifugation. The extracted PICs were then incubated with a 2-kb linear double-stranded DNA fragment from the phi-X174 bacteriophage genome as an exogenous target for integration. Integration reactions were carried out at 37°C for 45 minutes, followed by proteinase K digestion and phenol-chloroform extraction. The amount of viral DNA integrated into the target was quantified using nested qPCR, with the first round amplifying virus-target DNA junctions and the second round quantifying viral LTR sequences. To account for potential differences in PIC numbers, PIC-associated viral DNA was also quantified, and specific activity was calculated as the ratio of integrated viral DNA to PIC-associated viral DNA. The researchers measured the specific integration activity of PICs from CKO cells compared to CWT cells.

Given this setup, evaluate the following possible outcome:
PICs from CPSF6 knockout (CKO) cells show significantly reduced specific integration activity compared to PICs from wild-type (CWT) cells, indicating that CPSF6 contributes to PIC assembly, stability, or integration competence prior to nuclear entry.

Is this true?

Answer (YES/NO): YES